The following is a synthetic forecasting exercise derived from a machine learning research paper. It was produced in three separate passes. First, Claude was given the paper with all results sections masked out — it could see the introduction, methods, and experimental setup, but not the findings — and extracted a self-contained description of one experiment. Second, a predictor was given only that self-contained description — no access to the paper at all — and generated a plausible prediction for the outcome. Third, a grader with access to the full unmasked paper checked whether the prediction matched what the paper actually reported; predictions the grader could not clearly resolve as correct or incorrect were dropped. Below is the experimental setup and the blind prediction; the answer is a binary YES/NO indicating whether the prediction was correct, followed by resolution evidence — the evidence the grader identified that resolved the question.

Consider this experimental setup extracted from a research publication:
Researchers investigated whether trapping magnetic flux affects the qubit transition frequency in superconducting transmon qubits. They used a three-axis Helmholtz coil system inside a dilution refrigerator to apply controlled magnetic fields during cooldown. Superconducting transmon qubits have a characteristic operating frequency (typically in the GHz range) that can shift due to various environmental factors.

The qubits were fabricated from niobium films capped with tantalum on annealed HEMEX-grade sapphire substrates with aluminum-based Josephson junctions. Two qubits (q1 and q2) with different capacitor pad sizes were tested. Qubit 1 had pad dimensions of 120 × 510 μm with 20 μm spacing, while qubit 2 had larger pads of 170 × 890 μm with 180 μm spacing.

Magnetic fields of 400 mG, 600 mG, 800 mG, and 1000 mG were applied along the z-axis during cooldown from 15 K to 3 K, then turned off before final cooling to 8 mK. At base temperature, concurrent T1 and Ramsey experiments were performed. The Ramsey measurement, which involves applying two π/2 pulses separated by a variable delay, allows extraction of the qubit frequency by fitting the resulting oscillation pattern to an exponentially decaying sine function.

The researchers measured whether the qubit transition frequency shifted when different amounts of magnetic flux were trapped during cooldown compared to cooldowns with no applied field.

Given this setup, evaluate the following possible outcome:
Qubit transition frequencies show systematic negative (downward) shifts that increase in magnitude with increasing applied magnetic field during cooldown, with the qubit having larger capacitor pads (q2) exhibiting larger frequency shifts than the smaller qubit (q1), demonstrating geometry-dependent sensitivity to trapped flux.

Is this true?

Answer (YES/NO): NO